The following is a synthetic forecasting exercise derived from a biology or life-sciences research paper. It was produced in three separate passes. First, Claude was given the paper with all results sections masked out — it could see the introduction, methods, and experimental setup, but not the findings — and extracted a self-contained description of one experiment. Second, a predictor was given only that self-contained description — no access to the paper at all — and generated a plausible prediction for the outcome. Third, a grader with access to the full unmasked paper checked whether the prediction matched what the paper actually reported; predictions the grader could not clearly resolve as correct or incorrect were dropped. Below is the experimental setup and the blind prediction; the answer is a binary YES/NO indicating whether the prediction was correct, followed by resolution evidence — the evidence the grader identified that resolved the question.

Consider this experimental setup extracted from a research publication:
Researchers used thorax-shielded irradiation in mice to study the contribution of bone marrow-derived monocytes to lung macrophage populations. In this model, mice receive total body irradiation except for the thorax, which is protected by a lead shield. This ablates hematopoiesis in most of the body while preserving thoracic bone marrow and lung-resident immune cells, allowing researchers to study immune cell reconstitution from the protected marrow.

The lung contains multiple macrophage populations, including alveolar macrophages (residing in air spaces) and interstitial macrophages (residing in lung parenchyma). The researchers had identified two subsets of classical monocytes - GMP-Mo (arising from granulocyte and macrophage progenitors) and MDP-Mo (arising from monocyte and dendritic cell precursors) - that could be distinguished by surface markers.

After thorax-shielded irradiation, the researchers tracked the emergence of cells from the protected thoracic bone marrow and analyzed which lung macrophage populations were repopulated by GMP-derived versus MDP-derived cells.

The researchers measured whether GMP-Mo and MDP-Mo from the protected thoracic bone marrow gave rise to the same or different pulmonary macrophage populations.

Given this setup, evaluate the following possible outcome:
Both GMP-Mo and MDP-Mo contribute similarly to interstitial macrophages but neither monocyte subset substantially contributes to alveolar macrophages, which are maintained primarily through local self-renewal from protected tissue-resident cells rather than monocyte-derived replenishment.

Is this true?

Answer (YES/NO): NO